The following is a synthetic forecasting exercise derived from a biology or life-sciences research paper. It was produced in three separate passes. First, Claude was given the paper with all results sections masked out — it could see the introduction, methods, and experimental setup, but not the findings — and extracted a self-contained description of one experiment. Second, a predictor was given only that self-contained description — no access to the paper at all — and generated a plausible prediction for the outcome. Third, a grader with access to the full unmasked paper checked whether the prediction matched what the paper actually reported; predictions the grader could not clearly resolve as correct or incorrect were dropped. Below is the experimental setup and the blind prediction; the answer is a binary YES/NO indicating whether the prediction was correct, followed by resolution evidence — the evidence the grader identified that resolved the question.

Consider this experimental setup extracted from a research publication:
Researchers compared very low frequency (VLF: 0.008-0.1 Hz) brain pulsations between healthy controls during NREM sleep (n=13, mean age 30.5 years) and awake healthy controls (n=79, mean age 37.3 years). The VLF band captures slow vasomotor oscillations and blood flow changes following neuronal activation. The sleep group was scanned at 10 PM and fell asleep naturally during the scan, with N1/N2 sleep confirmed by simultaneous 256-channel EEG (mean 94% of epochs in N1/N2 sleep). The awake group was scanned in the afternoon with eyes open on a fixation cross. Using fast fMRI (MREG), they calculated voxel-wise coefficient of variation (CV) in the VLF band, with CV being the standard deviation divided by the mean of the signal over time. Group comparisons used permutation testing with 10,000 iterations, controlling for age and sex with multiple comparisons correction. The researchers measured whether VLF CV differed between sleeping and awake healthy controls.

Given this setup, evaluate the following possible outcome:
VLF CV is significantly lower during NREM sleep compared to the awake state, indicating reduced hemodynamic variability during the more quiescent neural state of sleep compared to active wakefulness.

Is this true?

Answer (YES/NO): NO